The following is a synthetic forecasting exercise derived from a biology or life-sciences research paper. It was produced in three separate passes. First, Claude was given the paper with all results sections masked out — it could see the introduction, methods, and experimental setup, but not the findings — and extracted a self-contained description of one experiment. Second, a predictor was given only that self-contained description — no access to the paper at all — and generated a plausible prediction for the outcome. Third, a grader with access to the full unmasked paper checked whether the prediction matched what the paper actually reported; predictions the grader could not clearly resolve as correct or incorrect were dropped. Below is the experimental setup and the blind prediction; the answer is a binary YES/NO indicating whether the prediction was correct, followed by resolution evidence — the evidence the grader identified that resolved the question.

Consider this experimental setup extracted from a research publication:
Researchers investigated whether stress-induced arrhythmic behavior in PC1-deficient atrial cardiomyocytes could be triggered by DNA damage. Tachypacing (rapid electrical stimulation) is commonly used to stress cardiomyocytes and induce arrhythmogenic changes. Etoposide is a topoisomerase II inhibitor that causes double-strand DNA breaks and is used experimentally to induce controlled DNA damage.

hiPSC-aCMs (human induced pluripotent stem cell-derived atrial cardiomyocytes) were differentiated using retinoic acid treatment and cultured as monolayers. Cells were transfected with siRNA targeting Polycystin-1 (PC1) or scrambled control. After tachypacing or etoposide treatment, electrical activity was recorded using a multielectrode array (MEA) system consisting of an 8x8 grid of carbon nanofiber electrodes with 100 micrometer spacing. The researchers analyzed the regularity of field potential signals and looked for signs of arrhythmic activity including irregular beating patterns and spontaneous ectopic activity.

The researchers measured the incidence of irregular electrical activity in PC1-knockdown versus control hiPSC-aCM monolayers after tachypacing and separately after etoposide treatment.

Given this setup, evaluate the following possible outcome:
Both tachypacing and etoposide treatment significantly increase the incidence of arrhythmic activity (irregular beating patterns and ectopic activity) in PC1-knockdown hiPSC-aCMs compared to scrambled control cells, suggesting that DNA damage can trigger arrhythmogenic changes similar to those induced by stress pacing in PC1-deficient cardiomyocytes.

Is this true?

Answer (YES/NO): YES